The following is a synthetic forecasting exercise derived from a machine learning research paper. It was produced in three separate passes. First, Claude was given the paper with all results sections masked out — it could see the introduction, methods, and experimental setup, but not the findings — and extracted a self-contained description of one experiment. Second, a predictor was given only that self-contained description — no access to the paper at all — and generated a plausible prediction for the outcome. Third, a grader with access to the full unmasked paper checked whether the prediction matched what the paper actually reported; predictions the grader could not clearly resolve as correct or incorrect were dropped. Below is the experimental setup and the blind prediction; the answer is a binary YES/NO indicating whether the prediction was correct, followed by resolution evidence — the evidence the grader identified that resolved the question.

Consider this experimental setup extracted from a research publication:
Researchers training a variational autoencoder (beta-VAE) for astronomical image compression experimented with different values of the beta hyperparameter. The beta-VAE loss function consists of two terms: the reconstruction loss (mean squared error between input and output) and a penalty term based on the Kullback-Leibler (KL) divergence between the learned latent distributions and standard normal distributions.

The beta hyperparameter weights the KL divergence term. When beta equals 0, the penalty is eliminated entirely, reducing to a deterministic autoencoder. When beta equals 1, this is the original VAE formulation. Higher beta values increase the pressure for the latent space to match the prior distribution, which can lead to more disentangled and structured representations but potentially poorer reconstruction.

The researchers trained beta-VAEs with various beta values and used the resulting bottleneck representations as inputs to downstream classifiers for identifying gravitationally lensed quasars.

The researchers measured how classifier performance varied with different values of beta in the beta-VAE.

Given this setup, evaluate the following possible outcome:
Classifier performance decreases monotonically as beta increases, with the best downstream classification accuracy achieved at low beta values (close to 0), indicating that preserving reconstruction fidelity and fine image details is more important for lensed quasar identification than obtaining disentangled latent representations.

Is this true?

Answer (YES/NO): NO